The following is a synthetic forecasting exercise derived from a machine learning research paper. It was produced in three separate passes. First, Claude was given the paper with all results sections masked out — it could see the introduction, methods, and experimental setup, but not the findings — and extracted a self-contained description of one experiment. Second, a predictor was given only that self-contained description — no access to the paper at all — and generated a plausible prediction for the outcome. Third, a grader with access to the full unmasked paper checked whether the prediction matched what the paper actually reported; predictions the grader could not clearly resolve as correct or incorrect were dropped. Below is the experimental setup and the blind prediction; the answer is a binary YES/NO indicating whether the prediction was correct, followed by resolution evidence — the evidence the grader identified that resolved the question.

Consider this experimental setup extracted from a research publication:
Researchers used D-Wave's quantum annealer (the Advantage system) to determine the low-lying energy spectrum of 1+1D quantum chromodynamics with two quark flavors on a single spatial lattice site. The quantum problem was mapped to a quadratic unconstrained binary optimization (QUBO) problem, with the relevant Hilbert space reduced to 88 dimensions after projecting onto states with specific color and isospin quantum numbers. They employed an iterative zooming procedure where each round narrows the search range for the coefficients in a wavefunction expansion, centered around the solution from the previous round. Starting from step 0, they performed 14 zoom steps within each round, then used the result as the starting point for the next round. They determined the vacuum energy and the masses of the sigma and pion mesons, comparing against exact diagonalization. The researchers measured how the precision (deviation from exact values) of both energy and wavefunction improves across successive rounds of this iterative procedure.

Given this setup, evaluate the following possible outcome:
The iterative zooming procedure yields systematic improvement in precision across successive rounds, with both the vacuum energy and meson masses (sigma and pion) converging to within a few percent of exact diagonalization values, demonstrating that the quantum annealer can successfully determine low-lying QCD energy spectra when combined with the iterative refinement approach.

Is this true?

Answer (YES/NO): NO